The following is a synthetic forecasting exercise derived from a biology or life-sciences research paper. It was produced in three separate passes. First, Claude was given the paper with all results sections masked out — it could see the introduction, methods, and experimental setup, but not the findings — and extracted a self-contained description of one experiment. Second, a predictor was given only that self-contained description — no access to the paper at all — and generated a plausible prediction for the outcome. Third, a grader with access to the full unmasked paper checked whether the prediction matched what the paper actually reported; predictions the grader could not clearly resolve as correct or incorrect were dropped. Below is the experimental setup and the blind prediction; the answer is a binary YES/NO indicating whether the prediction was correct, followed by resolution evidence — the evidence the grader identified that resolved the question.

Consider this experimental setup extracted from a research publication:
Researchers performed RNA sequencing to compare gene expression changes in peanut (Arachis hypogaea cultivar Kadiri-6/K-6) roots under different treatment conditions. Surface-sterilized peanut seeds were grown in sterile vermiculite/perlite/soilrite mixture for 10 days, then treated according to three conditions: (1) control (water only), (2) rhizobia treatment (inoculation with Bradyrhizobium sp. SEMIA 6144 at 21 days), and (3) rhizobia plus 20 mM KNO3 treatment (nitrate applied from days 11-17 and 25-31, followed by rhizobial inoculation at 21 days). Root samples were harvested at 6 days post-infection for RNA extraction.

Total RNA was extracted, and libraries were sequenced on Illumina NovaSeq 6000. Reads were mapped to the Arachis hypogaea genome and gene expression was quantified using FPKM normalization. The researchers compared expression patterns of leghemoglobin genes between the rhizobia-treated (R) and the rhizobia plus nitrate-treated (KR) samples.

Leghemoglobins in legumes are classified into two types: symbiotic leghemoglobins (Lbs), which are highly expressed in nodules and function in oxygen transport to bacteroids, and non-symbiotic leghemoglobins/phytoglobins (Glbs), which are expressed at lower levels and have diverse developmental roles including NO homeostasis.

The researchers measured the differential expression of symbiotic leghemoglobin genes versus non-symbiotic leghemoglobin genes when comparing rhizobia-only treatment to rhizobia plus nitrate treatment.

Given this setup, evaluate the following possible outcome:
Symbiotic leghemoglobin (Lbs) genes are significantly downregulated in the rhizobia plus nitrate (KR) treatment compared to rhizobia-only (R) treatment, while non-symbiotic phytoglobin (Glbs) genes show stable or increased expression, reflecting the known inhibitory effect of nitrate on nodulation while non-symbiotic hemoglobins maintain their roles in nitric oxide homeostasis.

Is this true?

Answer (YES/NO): NO